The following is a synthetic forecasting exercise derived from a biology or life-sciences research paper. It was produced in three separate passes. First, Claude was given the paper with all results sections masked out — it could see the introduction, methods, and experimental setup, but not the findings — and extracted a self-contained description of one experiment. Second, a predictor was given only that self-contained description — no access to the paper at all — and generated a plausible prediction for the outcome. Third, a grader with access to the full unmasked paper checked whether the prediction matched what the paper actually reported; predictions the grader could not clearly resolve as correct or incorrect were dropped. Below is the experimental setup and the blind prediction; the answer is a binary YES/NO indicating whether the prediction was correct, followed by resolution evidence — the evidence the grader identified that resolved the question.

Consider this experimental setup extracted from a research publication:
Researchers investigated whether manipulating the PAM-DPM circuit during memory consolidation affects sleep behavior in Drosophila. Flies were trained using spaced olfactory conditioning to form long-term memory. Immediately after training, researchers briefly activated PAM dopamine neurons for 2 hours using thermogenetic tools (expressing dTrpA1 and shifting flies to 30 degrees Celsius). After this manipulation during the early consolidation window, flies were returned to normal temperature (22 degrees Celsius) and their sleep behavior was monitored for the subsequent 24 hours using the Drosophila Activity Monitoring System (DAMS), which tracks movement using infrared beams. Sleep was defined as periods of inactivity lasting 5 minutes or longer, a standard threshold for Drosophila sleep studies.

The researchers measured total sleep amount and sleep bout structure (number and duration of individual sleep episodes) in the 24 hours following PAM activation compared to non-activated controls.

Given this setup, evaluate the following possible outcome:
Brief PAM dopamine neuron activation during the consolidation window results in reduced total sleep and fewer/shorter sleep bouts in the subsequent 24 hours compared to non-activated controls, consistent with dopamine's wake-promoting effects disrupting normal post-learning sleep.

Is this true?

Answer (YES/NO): YES